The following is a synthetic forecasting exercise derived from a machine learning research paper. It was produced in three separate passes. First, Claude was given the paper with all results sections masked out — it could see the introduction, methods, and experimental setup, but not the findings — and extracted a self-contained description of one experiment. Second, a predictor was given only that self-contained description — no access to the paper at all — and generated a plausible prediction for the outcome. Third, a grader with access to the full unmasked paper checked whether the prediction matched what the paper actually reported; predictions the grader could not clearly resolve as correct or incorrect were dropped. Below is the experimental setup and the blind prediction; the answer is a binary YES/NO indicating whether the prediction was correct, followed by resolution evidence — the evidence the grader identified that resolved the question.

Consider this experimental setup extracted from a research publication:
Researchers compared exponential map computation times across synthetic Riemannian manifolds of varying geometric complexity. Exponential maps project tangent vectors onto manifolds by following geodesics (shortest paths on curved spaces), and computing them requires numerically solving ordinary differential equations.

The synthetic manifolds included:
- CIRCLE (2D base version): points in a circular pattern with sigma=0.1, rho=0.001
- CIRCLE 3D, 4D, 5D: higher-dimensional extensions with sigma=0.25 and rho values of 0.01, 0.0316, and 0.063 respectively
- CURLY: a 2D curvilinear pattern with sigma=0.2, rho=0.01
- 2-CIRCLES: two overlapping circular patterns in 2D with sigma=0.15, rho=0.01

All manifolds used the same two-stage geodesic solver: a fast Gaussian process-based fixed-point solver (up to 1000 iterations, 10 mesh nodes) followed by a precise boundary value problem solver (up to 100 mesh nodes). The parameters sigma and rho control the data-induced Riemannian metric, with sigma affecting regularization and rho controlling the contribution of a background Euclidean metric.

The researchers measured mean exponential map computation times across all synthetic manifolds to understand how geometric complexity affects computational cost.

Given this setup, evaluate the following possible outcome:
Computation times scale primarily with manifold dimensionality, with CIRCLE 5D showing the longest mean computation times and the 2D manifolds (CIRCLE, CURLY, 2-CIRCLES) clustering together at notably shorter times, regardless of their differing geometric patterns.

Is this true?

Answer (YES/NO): NO